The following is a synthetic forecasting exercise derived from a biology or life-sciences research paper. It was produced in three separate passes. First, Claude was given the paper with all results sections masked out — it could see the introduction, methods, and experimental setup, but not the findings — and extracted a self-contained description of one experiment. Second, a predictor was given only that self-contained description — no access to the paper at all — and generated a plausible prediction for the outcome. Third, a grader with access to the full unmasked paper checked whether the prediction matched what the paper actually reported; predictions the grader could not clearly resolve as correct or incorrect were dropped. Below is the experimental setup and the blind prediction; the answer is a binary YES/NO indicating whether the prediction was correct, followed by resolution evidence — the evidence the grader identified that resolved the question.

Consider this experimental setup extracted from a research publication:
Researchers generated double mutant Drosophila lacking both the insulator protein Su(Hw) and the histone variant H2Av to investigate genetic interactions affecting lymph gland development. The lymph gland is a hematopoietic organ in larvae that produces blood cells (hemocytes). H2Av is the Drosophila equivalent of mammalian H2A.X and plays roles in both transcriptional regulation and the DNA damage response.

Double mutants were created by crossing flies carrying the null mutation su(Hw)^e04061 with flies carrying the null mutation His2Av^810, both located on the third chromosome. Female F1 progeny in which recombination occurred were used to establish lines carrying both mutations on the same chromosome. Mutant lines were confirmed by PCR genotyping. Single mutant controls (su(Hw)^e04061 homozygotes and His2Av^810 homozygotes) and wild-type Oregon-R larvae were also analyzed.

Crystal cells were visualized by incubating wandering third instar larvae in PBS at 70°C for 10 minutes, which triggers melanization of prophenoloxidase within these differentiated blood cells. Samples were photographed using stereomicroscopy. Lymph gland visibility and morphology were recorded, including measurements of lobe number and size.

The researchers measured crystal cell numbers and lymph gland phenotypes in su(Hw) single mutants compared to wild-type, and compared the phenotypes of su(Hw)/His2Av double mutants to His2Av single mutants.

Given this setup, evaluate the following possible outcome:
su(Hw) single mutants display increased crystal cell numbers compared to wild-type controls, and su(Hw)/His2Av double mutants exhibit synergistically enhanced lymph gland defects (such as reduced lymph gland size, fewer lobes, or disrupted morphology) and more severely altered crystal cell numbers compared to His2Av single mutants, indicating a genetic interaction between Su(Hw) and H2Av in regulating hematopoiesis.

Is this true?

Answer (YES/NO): NO